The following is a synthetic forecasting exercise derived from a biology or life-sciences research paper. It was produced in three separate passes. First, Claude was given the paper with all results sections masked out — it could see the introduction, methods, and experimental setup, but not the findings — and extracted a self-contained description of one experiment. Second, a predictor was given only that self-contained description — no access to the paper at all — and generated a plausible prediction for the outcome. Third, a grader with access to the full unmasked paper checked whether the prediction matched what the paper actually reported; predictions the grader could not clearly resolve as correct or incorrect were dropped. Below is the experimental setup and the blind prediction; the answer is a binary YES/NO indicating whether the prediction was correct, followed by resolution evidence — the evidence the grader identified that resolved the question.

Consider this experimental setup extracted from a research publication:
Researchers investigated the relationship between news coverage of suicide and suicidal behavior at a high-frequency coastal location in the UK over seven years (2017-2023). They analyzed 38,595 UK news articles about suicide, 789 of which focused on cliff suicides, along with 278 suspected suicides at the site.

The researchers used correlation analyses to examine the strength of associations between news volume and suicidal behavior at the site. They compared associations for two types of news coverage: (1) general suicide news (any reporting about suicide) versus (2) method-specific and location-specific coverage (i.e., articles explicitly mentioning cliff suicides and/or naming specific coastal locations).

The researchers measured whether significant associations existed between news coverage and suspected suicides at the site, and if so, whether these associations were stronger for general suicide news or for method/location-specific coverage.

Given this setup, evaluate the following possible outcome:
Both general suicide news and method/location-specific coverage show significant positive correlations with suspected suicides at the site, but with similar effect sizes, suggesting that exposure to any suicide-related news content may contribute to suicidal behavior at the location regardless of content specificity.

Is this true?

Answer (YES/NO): NO